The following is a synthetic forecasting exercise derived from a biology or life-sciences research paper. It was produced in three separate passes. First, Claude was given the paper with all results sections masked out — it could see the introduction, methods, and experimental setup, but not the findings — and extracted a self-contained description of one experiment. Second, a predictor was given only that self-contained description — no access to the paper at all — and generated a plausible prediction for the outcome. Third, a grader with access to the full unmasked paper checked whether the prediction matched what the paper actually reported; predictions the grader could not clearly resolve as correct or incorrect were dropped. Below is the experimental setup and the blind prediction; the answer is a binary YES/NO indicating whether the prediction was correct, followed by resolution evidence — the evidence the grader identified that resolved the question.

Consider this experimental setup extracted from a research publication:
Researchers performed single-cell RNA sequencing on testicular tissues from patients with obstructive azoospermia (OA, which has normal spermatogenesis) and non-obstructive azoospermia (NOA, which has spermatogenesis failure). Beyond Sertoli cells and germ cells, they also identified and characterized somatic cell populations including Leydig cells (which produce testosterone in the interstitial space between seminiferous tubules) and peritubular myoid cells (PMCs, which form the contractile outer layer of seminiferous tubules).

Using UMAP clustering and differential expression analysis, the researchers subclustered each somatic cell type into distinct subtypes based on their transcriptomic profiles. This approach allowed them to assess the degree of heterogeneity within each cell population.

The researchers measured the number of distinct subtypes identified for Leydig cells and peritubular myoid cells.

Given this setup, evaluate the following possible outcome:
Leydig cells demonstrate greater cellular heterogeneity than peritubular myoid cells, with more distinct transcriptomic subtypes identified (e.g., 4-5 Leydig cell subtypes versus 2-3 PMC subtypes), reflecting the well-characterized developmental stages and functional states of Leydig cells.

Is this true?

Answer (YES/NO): NO